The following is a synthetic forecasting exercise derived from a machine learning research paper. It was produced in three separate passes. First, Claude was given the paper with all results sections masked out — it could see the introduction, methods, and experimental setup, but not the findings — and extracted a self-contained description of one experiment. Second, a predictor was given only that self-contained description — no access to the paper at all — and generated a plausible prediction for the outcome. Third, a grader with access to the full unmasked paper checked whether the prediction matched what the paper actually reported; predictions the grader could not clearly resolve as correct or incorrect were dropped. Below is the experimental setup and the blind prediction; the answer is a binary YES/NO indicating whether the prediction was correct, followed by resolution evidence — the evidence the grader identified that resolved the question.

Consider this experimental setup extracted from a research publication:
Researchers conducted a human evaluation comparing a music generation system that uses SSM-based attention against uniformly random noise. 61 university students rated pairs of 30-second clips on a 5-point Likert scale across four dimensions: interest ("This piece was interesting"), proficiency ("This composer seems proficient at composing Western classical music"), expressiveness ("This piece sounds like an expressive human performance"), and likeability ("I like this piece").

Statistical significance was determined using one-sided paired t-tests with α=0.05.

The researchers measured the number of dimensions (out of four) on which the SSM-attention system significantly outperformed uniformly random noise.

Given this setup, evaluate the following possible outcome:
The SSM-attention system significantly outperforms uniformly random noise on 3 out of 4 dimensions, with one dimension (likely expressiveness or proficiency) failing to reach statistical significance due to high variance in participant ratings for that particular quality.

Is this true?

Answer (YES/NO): YES